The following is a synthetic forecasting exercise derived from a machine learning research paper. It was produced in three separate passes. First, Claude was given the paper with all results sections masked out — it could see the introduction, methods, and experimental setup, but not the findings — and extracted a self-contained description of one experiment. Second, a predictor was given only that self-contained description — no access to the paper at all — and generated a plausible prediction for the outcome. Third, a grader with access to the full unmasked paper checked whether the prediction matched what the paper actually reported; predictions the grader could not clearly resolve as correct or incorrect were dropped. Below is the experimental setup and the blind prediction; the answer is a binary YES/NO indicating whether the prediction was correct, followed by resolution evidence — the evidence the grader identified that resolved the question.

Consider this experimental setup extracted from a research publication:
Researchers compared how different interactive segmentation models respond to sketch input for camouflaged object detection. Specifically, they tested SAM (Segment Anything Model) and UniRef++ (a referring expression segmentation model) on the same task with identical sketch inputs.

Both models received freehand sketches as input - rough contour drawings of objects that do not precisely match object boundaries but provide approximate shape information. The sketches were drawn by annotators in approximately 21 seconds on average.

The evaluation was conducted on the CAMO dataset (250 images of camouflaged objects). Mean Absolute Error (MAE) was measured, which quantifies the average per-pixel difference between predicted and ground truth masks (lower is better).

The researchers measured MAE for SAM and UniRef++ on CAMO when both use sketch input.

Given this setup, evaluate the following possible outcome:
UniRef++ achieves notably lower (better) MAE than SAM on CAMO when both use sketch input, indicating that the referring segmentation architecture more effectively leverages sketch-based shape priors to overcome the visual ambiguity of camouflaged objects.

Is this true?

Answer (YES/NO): YES